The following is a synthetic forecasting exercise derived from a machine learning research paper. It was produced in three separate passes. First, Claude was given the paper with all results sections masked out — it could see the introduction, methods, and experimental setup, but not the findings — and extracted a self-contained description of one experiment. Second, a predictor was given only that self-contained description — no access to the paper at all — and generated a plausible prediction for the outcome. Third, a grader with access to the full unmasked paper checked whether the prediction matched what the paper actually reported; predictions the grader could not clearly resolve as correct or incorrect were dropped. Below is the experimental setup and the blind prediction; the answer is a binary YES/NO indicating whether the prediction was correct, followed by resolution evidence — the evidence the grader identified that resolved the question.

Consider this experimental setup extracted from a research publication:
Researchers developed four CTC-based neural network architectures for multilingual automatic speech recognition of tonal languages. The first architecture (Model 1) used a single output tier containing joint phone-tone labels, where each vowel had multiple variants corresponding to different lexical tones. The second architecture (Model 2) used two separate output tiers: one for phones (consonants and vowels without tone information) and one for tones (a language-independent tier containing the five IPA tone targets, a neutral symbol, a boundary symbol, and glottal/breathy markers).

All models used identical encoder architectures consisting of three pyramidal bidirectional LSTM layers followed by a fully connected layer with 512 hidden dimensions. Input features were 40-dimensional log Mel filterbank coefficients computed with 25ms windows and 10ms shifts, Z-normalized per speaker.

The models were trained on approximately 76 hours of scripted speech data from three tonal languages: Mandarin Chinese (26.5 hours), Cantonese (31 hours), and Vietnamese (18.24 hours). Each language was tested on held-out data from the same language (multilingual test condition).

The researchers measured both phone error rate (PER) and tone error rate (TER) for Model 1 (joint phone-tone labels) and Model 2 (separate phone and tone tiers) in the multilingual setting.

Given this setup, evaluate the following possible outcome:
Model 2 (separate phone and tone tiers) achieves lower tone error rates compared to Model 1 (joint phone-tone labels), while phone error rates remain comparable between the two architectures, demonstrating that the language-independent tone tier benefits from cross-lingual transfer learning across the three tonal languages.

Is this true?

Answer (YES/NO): NO